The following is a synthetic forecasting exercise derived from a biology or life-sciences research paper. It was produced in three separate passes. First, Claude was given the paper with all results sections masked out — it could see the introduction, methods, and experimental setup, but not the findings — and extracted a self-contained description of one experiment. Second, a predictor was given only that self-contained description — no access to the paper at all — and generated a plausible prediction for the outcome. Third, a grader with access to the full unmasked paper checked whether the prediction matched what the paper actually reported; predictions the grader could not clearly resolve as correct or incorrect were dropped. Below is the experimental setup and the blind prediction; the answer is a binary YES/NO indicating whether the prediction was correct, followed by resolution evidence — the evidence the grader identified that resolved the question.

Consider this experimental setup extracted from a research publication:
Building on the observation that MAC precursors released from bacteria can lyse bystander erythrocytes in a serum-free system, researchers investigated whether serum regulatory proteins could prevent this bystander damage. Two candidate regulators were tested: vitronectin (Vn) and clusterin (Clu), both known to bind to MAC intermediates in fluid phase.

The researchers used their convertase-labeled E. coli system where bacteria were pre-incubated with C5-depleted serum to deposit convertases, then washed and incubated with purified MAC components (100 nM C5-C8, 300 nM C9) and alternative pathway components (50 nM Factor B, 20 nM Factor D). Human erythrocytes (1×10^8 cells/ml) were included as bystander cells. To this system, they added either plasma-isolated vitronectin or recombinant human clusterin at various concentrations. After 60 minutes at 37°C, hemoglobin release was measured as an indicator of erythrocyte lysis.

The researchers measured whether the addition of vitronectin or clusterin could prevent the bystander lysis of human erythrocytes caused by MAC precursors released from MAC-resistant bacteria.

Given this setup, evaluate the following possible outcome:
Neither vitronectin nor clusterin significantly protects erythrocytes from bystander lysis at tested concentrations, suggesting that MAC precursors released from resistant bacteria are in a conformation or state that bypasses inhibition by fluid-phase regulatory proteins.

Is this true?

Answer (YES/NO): NO